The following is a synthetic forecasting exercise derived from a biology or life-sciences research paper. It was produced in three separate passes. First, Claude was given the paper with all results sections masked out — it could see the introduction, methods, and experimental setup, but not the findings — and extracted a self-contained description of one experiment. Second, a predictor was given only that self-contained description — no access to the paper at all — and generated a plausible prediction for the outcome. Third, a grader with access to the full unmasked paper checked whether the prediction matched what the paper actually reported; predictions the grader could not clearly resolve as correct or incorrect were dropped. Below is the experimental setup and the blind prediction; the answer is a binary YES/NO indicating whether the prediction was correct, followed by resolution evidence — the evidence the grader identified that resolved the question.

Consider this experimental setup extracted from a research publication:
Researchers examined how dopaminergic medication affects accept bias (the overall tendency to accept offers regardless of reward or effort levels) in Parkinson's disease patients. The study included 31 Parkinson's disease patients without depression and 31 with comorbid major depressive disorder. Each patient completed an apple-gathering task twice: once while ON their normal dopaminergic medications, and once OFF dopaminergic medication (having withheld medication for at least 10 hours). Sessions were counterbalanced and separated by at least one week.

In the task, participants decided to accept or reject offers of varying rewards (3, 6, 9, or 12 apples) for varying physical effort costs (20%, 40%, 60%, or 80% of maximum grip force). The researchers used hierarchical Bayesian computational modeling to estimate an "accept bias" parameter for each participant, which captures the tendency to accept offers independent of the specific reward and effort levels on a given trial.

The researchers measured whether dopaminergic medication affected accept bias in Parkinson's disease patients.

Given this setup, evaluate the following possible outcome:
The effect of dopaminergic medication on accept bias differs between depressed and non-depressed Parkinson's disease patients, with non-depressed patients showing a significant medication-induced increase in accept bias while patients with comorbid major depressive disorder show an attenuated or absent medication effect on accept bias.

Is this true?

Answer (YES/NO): NO